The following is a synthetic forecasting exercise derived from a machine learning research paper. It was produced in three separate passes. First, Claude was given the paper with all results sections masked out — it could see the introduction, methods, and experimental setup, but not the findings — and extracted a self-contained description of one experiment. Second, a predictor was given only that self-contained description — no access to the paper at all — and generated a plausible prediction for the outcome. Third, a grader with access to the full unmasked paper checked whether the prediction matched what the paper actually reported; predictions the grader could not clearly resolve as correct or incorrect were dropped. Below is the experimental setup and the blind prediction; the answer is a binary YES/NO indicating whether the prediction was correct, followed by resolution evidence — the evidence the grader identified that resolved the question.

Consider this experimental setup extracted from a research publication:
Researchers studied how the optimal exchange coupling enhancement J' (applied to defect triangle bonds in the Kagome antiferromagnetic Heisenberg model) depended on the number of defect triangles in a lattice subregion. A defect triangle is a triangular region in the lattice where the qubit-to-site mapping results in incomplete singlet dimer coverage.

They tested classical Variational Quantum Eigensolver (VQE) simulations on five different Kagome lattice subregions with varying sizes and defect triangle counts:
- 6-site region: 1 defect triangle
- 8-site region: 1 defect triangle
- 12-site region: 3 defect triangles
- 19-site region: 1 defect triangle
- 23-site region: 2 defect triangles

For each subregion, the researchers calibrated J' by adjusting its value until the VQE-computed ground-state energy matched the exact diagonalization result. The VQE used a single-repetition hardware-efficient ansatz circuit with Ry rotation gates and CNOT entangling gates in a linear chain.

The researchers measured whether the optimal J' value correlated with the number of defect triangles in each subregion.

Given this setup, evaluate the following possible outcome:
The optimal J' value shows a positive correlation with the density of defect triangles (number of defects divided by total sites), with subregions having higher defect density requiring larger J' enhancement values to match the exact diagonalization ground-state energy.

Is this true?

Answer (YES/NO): NO